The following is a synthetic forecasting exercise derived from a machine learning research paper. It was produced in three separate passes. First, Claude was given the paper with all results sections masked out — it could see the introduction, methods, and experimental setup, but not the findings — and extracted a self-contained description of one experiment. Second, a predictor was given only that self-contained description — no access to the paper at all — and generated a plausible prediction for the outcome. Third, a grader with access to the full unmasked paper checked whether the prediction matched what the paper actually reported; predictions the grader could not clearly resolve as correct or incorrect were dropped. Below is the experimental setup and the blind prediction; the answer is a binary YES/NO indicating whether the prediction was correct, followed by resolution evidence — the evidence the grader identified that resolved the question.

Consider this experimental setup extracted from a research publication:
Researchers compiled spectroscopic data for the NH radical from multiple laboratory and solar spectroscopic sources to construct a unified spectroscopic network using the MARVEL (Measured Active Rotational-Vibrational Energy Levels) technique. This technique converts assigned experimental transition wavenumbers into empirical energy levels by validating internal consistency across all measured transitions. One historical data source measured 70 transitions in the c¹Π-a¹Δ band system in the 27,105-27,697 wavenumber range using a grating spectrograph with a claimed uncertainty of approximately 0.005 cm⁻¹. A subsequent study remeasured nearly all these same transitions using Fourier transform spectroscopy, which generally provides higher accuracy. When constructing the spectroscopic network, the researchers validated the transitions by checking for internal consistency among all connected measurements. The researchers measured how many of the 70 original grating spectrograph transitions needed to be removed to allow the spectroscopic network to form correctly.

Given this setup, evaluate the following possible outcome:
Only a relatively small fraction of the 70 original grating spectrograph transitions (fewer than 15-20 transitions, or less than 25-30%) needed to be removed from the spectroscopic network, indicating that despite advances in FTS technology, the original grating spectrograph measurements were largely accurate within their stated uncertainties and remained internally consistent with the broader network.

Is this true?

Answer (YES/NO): NO